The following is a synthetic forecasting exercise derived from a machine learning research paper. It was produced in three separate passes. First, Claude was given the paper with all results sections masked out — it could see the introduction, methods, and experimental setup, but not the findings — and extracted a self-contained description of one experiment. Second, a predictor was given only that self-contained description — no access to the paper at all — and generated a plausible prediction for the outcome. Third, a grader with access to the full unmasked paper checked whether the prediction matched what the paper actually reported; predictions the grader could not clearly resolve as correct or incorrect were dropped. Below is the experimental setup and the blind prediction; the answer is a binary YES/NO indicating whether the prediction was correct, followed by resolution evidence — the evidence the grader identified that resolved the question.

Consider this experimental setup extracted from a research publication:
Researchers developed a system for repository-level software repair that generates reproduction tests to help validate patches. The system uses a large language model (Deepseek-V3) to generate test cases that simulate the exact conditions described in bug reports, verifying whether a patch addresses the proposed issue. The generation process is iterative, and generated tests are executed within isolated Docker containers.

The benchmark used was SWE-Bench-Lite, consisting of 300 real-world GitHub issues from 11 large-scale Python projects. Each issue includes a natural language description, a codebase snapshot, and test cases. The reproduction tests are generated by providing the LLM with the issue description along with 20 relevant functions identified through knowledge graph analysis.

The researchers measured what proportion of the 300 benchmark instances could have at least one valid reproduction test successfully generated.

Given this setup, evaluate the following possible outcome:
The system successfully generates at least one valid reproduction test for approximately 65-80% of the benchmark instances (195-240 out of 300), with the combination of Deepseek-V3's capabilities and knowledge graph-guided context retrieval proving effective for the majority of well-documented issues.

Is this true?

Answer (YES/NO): YES